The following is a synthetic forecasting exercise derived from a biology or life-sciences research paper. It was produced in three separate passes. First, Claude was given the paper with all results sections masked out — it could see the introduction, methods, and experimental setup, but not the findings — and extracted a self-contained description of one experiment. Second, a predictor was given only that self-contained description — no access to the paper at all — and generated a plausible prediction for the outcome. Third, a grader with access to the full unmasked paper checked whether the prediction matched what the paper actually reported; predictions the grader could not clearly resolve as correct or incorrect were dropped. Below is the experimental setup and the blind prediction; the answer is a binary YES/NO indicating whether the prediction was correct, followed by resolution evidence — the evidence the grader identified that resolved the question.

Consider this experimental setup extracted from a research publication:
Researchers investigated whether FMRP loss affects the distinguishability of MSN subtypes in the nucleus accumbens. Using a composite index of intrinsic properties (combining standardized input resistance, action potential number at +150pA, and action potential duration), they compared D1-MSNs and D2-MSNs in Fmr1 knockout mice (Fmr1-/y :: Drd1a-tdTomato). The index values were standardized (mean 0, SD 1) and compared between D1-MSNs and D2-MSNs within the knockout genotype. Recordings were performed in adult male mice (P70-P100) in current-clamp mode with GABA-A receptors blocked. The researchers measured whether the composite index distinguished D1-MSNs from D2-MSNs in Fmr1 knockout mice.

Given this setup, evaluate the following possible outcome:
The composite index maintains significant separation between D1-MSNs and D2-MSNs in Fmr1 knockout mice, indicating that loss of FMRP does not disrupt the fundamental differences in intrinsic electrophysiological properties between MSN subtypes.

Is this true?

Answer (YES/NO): NO